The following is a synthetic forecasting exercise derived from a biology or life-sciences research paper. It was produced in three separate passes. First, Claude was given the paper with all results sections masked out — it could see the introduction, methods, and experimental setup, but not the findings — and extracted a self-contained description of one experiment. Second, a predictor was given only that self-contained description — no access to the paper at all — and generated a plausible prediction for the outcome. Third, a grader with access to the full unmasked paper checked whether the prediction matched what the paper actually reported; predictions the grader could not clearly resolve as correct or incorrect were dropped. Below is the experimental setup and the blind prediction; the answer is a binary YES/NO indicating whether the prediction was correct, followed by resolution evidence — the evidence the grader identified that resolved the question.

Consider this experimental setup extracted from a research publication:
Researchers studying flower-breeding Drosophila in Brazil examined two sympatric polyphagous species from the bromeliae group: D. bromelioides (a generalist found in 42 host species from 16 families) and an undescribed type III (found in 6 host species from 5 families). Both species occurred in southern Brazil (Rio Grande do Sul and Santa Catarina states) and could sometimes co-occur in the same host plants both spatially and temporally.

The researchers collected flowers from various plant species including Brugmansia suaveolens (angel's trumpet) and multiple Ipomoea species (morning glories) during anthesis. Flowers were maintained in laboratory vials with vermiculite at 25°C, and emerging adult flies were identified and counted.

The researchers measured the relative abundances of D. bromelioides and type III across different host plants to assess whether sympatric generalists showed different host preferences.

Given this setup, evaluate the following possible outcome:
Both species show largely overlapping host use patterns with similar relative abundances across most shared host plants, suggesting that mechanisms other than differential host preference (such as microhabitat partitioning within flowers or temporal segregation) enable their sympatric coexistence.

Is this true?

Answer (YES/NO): NO